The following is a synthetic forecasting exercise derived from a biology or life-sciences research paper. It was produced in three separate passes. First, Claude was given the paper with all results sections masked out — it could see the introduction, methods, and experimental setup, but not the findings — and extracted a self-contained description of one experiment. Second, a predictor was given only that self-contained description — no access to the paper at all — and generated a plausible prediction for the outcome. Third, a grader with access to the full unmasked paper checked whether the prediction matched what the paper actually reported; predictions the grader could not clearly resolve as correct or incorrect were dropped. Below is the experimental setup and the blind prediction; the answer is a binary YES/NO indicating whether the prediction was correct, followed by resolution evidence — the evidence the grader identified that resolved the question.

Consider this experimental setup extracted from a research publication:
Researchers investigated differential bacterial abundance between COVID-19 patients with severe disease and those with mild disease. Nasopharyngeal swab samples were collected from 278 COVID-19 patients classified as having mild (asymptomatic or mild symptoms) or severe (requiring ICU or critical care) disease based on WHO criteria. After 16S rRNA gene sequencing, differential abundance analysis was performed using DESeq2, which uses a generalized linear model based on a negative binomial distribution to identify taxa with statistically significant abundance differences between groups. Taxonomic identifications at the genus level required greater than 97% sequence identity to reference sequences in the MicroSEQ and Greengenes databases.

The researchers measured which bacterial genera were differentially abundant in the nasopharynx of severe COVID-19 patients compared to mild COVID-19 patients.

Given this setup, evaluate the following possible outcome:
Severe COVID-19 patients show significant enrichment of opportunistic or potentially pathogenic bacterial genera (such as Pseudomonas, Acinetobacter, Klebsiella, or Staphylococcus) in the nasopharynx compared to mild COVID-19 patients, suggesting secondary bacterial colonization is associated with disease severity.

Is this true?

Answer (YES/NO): YES